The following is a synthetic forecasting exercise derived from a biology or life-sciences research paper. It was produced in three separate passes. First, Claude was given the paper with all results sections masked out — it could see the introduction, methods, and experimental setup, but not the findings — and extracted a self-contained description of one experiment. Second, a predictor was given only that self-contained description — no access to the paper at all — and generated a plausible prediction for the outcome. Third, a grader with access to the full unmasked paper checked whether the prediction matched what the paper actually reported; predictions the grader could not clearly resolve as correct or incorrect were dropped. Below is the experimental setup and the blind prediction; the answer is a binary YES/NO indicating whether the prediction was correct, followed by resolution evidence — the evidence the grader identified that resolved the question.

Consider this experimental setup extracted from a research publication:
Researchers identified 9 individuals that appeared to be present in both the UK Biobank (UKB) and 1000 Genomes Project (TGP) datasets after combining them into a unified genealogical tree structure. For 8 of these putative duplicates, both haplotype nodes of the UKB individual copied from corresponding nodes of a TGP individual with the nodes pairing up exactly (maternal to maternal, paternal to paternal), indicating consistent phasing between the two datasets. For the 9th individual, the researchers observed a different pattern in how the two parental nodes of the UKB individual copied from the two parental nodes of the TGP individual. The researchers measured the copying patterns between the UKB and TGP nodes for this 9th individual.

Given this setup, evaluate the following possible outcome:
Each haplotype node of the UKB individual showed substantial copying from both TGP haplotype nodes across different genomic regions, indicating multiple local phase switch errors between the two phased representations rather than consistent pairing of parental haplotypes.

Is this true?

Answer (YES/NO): YES